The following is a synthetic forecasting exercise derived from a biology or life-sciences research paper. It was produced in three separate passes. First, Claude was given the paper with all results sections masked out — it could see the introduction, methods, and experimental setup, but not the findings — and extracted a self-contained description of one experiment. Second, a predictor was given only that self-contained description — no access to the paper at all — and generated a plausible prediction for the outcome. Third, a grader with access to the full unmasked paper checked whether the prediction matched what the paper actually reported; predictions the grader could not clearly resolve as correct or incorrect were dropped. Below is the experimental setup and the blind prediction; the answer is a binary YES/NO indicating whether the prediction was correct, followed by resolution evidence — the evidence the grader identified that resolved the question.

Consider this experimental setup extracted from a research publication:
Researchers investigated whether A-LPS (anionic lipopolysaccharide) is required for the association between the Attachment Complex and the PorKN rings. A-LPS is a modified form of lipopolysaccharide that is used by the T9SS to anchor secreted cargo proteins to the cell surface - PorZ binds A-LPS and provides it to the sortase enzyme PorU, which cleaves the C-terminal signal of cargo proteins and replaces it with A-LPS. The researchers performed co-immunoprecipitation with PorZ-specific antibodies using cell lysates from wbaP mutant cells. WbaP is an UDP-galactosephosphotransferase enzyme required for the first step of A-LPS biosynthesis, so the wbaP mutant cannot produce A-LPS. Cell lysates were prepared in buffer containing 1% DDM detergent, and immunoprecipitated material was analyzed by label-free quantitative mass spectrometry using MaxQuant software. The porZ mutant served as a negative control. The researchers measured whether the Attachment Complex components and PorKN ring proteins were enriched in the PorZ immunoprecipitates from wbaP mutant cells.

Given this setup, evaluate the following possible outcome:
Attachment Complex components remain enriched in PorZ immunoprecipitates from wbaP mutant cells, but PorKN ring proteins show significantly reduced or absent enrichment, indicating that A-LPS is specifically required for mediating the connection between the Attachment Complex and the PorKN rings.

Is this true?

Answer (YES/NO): NO